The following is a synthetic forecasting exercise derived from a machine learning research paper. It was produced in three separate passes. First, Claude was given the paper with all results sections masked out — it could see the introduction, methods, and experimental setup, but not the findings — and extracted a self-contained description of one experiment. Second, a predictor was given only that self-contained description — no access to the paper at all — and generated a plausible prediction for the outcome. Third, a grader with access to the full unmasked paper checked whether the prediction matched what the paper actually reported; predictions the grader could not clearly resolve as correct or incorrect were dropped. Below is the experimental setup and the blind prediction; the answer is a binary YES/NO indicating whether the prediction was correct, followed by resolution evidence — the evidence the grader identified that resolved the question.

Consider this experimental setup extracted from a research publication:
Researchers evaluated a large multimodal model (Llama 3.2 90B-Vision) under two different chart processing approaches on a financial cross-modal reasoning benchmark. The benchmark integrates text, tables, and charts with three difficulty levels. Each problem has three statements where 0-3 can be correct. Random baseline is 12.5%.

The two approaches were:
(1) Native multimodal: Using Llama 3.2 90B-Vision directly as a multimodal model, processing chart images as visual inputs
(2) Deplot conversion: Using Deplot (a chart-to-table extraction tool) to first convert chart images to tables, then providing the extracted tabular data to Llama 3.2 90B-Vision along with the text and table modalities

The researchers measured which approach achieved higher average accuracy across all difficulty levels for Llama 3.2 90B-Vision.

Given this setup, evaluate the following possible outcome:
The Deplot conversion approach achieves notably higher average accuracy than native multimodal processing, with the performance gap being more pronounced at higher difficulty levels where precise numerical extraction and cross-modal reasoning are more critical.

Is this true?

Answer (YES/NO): NO